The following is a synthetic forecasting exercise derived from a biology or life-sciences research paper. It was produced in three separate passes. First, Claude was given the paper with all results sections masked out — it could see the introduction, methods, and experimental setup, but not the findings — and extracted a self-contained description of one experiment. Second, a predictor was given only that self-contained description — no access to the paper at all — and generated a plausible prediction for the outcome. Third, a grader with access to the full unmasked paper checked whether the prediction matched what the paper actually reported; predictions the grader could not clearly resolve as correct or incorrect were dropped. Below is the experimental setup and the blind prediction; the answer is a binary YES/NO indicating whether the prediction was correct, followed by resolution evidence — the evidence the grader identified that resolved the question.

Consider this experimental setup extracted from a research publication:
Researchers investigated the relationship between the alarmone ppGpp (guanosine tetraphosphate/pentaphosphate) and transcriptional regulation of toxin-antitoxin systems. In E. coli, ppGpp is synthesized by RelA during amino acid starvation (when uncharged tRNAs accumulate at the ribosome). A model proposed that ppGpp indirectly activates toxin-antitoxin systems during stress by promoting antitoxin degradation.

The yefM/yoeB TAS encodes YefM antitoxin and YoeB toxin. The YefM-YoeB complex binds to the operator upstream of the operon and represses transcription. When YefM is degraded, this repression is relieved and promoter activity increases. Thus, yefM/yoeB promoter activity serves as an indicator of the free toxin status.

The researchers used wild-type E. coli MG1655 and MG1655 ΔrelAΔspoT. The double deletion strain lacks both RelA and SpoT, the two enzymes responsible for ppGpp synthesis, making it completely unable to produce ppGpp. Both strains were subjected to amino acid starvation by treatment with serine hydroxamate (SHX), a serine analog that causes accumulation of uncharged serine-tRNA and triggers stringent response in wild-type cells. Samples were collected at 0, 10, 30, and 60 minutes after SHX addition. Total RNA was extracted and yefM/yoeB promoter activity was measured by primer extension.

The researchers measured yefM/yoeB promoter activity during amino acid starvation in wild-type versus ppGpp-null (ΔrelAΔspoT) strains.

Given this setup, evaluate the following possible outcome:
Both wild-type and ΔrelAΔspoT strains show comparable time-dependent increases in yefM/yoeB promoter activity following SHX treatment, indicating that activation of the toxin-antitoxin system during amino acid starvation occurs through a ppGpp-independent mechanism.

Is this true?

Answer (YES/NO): YES